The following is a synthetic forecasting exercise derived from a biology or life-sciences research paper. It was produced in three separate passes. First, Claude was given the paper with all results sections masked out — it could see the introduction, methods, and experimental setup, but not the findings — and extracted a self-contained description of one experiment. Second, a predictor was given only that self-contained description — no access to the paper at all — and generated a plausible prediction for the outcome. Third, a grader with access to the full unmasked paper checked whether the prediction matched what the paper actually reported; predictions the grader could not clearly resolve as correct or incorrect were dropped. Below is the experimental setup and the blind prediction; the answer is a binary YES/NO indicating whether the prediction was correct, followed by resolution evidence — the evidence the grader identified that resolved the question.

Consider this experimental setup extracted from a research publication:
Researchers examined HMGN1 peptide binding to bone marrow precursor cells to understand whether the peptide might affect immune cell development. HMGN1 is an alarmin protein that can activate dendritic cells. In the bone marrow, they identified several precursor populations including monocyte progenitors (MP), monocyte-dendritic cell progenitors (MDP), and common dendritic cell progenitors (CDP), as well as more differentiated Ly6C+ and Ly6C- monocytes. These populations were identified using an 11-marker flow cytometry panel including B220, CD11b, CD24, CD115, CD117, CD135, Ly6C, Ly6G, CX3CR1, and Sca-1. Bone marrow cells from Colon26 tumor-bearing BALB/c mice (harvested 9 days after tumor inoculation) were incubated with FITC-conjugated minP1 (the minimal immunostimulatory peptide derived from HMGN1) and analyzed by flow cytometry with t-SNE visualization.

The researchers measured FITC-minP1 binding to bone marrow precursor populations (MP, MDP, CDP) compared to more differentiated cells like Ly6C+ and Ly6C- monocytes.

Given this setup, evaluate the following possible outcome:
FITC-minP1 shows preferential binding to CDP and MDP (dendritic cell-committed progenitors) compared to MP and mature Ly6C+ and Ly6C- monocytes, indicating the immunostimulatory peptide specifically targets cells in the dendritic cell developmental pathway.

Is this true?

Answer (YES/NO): NO